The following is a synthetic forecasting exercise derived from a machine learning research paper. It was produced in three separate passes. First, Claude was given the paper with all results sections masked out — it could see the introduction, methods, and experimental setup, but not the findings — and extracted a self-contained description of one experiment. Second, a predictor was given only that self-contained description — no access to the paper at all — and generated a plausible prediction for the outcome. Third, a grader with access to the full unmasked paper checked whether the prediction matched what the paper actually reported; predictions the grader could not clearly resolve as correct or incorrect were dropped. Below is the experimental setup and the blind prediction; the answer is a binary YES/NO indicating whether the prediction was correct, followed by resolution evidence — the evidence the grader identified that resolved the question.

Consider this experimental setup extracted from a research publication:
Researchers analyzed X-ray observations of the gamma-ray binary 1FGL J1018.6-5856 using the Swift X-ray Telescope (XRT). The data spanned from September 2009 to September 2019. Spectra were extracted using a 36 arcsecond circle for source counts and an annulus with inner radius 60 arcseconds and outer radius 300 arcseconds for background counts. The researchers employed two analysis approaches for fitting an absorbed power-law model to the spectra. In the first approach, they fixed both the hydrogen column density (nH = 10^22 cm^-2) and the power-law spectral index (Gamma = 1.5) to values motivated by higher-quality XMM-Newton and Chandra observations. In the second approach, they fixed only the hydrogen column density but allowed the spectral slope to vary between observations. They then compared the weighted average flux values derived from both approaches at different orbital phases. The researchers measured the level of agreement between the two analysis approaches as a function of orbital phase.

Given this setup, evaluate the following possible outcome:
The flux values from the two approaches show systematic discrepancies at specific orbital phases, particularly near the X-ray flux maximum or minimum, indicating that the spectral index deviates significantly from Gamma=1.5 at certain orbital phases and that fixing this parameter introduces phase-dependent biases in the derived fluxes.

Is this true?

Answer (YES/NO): NO